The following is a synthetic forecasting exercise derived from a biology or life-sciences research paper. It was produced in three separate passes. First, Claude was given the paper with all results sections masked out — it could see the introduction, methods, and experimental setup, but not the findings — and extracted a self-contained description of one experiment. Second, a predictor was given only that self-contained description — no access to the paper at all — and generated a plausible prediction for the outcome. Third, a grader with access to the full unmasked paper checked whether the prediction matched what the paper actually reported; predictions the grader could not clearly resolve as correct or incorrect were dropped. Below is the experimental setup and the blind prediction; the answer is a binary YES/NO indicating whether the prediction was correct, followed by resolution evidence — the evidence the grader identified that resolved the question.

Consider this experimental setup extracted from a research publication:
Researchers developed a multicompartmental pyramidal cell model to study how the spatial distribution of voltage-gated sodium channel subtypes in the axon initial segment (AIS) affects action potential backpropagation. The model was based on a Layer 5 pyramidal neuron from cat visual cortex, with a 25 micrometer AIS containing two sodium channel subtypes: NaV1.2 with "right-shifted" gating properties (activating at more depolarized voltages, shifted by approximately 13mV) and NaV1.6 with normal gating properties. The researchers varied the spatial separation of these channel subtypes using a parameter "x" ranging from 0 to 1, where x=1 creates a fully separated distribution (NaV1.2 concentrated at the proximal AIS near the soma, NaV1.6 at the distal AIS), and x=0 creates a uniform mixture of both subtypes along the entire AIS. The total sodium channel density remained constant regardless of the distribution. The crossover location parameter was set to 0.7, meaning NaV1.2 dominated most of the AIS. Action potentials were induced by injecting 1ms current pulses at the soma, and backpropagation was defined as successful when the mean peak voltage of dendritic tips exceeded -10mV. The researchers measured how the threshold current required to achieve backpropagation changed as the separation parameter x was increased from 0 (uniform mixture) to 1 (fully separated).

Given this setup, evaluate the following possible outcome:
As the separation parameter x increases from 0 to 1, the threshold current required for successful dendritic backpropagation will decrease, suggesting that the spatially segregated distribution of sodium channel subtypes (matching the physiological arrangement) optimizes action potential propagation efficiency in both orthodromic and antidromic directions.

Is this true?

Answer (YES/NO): NO